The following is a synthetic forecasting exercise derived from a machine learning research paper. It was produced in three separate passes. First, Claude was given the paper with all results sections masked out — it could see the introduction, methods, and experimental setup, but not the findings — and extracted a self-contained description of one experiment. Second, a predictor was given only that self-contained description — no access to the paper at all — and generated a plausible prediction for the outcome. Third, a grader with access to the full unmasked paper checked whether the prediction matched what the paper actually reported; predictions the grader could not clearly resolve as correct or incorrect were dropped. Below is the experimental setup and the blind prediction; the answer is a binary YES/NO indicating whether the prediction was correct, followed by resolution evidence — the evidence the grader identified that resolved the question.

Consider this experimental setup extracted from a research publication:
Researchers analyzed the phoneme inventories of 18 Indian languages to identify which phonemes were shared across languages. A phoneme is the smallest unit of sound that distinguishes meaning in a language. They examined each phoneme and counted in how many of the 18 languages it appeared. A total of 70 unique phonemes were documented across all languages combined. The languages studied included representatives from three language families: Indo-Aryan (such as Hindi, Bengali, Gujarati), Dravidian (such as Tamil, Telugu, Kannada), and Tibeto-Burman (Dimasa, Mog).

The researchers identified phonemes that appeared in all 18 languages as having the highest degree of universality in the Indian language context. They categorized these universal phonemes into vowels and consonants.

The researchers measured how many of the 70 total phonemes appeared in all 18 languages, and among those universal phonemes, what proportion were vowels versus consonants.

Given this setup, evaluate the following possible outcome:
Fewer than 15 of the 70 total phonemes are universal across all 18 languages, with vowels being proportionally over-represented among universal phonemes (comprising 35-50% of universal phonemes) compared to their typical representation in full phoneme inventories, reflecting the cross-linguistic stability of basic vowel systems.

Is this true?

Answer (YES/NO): NO